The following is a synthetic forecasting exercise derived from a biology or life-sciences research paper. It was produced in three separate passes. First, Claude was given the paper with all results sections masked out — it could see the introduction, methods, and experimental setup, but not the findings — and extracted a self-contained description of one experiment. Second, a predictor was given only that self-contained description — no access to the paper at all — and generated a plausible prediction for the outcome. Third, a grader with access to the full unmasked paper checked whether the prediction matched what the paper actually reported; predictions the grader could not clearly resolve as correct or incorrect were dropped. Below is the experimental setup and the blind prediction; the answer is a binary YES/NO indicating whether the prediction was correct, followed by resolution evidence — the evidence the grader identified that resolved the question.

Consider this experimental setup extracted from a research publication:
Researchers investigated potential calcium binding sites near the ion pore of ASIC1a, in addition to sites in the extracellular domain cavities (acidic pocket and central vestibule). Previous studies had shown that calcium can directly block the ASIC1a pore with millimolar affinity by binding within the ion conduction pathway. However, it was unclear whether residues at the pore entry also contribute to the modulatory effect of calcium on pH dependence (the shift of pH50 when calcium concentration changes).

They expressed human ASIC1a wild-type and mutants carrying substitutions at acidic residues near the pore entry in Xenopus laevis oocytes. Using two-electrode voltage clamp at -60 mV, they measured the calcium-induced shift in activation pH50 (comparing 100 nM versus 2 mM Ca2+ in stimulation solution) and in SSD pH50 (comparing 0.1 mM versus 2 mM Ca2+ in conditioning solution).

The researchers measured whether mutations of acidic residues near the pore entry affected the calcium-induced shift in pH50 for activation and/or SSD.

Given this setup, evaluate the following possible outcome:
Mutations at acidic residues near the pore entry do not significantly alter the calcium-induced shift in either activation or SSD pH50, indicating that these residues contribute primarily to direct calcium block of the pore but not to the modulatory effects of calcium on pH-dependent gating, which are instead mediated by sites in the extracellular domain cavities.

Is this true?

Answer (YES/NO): NO